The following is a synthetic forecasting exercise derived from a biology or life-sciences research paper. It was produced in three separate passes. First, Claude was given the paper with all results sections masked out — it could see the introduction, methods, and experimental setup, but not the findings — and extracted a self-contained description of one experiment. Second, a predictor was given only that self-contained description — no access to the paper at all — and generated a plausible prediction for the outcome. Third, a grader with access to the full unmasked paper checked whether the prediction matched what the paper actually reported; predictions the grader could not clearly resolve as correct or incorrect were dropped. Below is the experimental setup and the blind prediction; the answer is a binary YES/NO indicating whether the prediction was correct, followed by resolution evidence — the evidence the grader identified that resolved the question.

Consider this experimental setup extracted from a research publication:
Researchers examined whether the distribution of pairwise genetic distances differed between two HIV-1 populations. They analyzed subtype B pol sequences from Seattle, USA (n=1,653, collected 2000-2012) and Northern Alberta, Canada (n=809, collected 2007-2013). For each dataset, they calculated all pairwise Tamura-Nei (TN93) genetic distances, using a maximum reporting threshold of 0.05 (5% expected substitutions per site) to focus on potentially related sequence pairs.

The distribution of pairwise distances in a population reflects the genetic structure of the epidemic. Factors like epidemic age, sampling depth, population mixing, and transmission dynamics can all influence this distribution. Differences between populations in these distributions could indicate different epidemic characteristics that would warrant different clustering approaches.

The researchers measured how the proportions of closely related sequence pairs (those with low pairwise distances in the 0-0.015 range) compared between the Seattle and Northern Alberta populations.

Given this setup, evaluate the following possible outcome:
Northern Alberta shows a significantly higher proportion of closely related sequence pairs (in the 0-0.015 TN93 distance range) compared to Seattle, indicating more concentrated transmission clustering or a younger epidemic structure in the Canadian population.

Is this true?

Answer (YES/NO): YES